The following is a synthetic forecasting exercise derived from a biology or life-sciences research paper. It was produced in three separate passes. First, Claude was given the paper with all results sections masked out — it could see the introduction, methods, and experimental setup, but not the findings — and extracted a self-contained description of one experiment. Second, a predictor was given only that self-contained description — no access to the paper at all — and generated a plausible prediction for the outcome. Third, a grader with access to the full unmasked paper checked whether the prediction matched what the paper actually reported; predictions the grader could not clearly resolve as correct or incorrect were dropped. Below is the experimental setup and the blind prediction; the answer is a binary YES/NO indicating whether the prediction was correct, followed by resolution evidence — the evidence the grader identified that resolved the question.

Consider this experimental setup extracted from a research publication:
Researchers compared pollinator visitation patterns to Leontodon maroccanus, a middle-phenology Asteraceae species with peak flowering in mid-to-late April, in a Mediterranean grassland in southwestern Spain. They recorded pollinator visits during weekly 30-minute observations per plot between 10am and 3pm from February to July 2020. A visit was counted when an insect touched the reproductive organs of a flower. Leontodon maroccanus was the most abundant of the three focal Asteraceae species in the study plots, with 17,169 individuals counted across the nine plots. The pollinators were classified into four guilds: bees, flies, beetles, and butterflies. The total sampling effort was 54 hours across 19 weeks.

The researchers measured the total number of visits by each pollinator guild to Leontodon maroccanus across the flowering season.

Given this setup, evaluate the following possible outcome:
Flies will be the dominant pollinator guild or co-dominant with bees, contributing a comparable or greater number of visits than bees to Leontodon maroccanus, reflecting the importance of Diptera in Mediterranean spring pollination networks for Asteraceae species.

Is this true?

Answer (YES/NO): NO